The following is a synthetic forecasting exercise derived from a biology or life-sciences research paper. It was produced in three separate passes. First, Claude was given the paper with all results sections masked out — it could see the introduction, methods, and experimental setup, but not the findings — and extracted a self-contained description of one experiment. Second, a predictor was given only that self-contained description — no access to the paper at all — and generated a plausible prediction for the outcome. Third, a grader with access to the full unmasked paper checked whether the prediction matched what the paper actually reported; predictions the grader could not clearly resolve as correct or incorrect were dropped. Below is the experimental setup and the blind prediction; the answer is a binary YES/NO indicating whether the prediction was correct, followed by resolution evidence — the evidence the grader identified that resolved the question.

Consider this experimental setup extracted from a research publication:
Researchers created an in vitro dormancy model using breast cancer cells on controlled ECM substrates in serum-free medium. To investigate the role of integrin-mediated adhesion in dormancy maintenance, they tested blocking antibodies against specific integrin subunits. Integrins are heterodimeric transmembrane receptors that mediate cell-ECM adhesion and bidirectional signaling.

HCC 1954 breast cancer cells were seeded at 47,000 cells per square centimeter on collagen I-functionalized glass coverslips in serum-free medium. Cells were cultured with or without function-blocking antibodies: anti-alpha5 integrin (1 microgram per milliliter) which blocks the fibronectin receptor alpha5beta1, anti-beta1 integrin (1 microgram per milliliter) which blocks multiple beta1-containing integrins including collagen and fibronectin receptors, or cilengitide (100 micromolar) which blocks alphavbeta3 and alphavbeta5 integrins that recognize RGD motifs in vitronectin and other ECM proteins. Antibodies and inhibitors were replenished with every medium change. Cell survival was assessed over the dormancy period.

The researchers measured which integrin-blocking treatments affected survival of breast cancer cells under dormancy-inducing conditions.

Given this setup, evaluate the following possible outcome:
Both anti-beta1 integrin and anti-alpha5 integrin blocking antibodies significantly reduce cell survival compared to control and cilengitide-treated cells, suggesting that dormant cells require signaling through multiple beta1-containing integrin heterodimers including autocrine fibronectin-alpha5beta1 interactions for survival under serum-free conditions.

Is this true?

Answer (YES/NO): NO